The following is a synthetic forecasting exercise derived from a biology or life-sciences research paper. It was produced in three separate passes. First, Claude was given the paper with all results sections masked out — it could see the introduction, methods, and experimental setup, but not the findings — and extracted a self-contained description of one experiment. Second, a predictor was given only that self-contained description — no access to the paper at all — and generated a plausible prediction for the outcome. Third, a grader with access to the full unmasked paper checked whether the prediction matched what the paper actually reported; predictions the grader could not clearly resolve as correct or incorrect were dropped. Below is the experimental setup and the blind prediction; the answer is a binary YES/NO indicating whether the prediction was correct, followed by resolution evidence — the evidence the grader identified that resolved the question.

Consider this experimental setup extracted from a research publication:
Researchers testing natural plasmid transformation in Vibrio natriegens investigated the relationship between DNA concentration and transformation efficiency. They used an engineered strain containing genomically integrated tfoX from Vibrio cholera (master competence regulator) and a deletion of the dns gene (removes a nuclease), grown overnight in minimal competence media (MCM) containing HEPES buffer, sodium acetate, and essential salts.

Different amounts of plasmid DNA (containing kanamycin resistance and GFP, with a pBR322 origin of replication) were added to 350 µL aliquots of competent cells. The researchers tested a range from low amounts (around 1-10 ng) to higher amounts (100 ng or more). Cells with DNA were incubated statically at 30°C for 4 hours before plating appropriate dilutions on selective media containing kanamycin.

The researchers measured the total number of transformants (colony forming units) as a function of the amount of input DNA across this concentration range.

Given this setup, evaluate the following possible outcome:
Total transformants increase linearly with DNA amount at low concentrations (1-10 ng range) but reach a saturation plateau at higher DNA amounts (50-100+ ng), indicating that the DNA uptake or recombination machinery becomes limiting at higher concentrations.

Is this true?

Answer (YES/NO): NO